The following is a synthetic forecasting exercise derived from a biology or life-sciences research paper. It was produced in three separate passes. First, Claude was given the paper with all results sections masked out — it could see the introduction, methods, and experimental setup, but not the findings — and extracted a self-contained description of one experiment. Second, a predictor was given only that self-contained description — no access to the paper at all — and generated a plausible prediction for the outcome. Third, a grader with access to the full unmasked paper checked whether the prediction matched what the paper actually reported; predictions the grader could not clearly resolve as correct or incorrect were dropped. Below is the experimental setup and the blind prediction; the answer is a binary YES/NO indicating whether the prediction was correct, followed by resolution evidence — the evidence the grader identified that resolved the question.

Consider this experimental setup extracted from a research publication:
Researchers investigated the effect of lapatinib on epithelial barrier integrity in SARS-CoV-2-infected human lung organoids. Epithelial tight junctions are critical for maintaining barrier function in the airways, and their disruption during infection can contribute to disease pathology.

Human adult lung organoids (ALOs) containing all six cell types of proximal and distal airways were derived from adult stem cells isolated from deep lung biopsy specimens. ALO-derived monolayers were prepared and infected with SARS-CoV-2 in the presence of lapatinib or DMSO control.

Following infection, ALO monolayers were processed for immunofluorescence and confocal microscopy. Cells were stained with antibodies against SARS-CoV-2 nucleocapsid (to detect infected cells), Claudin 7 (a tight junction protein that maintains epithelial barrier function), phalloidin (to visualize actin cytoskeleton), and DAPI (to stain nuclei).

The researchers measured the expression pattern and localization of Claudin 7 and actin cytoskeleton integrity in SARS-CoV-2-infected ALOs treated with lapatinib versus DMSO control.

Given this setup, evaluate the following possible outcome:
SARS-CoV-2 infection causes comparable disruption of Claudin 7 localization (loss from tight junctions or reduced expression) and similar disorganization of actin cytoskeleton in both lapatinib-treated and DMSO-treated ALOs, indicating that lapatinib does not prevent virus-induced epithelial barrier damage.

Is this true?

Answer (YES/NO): NO